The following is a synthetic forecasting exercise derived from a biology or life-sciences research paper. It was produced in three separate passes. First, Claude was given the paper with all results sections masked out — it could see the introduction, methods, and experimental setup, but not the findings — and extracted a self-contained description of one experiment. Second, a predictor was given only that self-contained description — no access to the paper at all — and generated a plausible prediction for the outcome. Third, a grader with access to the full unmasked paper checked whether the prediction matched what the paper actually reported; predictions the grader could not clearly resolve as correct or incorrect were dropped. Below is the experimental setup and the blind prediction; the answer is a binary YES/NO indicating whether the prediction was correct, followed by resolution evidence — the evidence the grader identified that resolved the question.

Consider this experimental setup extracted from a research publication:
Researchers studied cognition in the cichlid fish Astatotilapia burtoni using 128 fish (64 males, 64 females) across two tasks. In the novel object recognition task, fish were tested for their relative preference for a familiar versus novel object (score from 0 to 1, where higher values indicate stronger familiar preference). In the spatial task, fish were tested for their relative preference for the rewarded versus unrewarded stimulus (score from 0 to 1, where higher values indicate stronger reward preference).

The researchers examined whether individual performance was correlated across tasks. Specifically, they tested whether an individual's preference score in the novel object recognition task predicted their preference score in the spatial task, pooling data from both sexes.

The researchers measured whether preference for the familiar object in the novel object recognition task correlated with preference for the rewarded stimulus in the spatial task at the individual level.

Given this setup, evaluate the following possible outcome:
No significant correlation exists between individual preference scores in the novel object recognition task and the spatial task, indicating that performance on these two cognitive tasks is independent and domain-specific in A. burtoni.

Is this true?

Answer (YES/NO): NO